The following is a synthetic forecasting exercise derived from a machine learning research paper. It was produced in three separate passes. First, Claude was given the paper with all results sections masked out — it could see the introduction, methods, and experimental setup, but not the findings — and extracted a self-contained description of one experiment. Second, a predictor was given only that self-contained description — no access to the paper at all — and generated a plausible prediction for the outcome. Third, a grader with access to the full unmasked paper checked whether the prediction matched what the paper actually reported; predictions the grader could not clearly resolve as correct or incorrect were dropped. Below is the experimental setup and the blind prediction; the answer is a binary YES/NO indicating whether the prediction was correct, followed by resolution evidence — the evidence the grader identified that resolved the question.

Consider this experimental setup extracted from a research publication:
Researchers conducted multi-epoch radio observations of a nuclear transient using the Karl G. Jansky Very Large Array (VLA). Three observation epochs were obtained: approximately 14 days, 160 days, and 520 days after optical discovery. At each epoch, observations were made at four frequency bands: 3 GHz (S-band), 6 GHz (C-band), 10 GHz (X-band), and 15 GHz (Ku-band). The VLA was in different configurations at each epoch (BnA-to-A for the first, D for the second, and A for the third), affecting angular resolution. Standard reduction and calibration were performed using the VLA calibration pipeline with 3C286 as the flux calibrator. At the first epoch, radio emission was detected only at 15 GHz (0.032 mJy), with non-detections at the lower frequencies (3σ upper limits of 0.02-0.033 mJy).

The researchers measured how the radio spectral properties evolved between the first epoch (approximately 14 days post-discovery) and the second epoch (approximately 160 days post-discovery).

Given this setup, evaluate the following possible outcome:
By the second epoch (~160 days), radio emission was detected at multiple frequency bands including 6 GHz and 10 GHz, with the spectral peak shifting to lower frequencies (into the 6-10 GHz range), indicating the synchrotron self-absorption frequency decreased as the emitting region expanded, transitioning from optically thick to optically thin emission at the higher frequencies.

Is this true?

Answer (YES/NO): NO